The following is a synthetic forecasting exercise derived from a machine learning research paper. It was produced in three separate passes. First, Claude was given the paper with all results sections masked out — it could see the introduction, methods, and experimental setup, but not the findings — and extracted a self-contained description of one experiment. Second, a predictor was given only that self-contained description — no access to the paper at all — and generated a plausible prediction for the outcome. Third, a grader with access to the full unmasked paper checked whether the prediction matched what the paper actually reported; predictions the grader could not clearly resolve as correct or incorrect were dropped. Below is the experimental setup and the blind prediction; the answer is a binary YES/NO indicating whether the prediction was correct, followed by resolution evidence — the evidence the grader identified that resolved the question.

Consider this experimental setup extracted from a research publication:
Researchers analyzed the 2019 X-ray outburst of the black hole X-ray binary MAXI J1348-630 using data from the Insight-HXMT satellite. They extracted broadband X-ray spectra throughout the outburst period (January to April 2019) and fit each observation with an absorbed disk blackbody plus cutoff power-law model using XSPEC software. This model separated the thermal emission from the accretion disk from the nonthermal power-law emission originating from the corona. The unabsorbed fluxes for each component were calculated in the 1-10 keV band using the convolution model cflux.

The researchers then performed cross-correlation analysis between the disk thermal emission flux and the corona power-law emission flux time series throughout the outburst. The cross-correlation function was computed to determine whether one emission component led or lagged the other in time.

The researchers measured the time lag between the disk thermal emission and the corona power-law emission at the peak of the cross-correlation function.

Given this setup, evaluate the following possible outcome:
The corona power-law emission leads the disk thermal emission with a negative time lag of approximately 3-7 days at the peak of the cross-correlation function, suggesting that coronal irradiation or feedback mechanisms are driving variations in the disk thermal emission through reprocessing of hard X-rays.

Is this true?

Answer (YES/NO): NO